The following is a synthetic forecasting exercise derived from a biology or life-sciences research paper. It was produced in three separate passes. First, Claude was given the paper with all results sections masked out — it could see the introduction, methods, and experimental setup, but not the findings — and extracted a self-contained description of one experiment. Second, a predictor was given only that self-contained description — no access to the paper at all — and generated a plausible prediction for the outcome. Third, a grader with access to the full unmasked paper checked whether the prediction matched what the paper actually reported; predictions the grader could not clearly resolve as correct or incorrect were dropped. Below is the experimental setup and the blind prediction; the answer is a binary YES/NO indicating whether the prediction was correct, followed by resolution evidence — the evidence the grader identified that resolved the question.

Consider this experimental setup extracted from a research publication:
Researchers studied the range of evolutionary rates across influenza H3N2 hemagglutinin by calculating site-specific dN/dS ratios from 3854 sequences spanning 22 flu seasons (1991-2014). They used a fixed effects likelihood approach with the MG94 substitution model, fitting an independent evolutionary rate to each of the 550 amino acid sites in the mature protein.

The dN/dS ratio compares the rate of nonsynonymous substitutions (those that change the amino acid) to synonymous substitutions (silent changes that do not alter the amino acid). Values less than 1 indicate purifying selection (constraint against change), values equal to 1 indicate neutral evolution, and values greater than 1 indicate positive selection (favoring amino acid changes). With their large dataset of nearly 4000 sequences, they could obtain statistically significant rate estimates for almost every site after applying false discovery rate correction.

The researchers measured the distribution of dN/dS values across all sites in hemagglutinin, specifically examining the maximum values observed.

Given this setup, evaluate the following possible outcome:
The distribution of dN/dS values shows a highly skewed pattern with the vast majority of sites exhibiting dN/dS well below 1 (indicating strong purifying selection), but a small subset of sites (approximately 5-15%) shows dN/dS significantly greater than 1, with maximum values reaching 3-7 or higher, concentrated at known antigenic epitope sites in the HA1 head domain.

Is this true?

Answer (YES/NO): NO